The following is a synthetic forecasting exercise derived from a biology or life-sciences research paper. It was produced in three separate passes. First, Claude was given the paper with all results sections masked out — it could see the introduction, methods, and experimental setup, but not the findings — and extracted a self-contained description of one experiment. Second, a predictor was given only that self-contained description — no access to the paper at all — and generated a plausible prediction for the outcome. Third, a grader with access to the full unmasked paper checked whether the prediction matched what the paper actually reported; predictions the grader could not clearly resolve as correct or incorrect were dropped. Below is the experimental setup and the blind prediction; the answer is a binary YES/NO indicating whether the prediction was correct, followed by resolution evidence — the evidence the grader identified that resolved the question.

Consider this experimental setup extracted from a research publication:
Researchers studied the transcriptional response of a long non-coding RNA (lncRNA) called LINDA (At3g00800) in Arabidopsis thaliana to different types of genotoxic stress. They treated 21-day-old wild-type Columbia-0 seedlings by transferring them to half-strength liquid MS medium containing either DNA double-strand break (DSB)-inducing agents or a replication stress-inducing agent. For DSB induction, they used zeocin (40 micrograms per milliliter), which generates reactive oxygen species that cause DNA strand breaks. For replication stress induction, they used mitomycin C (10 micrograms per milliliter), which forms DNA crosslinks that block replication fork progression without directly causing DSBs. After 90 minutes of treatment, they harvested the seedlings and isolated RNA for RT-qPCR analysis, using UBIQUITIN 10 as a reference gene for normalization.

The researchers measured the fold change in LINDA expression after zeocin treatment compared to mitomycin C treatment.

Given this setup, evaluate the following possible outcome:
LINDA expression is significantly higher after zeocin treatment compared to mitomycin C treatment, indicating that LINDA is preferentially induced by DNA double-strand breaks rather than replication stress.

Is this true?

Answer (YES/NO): YES